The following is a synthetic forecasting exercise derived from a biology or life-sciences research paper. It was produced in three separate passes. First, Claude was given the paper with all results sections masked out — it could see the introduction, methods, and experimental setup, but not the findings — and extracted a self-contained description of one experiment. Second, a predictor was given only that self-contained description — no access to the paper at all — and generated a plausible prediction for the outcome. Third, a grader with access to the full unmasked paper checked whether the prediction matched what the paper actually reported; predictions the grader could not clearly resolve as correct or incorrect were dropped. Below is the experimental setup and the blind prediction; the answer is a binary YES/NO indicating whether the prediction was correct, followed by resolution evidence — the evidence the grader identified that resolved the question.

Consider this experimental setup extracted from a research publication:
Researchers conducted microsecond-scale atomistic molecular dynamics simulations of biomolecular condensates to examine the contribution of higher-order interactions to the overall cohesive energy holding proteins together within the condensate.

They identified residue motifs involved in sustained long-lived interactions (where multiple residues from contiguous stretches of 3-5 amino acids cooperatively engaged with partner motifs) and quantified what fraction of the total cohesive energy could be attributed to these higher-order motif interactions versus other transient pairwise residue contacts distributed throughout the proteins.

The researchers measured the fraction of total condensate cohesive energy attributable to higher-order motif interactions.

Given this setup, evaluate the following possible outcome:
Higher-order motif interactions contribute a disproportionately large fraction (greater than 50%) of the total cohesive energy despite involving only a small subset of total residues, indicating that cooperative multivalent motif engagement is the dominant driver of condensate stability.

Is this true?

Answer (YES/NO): YES